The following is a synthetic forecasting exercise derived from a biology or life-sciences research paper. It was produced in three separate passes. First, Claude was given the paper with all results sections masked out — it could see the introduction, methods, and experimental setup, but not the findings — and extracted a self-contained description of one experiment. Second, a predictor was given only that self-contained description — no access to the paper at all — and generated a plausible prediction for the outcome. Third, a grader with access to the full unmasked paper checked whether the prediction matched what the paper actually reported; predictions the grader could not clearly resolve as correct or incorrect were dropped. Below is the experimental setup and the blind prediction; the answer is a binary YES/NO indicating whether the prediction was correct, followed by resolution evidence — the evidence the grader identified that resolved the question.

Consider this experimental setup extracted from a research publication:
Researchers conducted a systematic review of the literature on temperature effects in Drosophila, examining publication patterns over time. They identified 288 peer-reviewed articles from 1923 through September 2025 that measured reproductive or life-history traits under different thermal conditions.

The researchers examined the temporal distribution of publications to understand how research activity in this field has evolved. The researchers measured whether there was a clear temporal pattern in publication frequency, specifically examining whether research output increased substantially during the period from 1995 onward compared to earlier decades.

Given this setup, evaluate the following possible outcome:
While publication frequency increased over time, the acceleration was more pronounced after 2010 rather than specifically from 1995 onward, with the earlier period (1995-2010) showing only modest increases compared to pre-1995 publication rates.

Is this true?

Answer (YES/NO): NO